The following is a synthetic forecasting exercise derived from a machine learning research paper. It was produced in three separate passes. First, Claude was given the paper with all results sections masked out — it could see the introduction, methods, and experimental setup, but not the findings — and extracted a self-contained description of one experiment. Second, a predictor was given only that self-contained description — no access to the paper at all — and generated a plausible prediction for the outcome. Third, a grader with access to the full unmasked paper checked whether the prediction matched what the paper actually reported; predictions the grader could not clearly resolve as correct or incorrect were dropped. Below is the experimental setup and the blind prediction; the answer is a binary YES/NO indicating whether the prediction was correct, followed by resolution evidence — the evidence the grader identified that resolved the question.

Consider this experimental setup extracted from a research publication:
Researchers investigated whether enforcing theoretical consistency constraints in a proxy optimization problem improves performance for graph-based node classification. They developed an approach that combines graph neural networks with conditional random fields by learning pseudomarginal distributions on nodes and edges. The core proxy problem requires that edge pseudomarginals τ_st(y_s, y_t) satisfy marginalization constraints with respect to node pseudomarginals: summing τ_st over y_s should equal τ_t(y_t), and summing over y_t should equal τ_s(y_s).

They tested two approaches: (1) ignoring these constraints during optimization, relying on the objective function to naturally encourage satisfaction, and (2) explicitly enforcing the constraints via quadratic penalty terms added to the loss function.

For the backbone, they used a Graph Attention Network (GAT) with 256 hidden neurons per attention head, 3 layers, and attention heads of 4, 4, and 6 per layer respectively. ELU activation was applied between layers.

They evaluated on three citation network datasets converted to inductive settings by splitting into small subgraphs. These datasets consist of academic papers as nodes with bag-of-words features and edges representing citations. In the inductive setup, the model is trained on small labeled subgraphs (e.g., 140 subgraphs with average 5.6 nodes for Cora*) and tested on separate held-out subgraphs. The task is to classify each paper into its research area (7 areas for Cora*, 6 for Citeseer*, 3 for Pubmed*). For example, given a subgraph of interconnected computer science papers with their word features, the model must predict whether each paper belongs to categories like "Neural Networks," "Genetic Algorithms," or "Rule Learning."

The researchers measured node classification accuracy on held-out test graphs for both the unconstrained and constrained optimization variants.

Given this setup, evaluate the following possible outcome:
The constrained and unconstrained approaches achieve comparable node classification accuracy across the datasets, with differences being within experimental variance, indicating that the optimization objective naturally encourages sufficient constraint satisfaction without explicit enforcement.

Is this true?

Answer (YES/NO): YES